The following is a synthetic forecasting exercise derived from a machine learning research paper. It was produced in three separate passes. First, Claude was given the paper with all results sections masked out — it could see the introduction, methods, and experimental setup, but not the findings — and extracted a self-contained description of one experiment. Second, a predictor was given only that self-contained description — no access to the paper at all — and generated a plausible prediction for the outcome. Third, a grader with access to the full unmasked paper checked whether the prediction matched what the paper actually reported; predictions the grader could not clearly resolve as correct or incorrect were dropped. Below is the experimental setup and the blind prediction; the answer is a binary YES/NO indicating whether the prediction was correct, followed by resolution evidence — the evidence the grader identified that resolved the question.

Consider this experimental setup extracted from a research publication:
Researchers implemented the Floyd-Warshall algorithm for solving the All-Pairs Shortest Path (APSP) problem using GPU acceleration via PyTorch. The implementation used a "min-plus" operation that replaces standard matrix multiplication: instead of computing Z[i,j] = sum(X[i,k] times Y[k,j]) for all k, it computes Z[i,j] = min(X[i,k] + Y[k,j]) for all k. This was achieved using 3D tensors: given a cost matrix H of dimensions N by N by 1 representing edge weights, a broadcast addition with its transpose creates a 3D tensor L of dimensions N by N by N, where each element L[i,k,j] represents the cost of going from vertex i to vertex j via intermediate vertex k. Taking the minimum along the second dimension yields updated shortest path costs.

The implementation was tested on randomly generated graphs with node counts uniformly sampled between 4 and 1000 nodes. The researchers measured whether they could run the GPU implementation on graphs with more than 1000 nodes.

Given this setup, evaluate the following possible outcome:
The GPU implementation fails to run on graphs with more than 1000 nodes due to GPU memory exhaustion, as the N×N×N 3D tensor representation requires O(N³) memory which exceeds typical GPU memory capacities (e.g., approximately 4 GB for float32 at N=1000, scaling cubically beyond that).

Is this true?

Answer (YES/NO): YES